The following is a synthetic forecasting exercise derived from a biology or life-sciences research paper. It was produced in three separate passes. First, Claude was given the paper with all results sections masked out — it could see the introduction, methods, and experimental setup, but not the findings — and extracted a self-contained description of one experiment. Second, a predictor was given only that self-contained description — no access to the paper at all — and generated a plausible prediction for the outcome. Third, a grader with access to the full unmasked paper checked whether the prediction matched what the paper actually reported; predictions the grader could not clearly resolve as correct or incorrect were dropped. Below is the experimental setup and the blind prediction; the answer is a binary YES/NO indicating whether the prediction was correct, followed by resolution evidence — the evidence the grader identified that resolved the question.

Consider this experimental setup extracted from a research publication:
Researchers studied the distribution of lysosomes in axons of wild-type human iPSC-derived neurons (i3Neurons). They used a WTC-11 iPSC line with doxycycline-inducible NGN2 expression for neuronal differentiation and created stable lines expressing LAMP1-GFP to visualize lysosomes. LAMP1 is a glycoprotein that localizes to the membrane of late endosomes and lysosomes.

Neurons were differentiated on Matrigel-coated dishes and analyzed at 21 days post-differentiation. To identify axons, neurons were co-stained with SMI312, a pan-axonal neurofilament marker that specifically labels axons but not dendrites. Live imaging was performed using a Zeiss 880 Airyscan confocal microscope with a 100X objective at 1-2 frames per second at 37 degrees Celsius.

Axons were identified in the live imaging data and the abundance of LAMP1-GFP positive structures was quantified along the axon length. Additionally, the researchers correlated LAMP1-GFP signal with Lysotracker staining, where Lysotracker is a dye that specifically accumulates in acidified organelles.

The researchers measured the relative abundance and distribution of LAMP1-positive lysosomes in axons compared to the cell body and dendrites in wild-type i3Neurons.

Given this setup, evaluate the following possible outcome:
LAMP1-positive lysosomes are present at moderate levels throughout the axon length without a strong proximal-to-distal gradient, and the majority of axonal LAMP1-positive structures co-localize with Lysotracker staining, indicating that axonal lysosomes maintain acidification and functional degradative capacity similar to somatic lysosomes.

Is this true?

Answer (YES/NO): NO